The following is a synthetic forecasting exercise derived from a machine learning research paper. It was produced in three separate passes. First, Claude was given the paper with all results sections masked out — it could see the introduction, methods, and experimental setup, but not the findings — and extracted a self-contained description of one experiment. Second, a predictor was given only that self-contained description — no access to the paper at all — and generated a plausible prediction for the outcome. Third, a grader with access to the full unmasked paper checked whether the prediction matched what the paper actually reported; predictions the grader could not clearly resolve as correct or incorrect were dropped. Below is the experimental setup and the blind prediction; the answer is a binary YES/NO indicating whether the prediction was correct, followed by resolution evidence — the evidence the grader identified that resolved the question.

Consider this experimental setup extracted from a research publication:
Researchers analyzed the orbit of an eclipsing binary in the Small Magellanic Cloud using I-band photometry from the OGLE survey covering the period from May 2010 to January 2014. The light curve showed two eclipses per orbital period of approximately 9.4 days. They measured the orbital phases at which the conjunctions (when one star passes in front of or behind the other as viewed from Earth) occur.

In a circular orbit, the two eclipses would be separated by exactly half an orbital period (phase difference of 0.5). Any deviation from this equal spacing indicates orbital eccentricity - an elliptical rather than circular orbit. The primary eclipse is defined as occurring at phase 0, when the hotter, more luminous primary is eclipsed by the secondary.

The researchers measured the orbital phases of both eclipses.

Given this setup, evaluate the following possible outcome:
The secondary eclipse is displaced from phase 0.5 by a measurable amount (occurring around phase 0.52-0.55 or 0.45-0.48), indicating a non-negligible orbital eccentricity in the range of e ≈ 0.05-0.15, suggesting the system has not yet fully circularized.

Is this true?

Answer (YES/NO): NO